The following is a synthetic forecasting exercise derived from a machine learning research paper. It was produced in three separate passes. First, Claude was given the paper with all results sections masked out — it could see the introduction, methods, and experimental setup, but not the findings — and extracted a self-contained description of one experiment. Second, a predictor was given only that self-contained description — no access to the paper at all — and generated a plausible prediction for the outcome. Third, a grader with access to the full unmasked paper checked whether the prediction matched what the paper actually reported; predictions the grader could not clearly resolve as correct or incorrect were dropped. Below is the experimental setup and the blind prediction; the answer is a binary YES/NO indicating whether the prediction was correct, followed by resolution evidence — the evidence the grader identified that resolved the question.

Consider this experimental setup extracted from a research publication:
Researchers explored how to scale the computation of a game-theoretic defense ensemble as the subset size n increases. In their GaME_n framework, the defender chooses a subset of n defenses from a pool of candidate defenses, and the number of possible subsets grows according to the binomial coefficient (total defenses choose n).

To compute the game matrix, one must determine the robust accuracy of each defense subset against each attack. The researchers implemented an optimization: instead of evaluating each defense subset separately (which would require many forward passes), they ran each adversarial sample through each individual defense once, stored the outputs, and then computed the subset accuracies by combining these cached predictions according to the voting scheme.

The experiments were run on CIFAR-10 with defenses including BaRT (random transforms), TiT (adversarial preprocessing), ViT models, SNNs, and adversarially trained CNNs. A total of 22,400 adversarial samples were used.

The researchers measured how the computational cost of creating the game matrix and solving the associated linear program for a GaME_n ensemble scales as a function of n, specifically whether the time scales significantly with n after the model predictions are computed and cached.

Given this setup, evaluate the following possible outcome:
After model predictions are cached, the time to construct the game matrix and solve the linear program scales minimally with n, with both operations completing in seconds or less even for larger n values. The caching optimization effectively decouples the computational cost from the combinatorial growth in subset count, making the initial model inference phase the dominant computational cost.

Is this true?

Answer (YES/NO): NO